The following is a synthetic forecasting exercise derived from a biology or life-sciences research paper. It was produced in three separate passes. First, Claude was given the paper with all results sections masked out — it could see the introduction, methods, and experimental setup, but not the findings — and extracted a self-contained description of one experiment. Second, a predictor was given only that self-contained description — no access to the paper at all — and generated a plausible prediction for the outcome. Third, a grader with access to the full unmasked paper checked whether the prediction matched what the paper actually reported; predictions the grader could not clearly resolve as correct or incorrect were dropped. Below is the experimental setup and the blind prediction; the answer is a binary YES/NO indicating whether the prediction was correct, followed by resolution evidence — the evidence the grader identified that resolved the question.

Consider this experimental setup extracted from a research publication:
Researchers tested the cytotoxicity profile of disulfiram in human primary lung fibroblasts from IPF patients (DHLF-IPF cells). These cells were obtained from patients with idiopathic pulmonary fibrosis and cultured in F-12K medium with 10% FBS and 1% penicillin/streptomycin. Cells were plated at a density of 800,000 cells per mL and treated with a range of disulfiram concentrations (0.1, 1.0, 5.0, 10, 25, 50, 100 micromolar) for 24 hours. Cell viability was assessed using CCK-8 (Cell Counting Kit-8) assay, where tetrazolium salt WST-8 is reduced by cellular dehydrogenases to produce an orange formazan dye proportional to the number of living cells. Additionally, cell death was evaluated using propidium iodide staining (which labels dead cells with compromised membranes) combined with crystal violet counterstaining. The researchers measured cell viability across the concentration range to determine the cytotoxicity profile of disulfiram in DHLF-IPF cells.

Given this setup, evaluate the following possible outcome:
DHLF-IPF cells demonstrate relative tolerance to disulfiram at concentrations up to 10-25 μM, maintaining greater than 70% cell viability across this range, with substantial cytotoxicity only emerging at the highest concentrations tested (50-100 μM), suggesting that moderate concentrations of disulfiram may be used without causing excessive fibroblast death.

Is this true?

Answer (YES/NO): NO